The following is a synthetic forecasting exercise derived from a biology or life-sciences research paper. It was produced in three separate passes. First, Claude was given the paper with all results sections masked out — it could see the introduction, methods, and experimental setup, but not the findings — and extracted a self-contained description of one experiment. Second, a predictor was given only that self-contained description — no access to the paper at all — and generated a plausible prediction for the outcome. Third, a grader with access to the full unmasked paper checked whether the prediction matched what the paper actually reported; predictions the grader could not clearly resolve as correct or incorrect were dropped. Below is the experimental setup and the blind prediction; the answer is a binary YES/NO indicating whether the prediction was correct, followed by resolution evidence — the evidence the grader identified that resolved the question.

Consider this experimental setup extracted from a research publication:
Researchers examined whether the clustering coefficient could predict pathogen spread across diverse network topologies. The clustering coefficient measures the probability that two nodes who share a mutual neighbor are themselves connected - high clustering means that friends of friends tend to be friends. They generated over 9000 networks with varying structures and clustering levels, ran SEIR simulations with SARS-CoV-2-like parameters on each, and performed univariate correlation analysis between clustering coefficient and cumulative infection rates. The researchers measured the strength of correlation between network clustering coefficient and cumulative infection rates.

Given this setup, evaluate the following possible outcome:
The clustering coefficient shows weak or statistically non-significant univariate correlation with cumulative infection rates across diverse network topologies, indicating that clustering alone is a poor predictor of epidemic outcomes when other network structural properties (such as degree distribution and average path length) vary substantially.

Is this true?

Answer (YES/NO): YES